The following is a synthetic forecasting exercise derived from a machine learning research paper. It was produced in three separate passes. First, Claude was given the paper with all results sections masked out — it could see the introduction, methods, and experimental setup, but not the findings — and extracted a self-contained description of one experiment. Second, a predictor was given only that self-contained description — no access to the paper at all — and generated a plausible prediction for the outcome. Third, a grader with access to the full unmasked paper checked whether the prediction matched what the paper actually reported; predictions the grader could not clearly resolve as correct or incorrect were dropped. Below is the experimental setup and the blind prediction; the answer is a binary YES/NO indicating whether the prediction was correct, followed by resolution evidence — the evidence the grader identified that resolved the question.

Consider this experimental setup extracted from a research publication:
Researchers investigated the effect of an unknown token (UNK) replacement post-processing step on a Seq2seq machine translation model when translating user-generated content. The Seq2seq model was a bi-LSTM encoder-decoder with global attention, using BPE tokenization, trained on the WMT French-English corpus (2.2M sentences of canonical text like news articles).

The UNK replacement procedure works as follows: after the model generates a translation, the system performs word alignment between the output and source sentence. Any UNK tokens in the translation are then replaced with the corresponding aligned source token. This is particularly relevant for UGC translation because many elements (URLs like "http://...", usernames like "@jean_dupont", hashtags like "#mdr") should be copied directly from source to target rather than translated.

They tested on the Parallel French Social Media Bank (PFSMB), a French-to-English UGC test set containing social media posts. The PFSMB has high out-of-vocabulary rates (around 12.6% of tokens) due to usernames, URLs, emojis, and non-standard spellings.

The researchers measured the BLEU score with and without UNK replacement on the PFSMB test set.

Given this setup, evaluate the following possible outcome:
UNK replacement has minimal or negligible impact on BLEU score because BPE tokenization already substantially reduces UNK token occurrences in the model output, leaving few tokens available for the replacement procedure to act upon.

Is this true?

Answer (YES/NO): NO